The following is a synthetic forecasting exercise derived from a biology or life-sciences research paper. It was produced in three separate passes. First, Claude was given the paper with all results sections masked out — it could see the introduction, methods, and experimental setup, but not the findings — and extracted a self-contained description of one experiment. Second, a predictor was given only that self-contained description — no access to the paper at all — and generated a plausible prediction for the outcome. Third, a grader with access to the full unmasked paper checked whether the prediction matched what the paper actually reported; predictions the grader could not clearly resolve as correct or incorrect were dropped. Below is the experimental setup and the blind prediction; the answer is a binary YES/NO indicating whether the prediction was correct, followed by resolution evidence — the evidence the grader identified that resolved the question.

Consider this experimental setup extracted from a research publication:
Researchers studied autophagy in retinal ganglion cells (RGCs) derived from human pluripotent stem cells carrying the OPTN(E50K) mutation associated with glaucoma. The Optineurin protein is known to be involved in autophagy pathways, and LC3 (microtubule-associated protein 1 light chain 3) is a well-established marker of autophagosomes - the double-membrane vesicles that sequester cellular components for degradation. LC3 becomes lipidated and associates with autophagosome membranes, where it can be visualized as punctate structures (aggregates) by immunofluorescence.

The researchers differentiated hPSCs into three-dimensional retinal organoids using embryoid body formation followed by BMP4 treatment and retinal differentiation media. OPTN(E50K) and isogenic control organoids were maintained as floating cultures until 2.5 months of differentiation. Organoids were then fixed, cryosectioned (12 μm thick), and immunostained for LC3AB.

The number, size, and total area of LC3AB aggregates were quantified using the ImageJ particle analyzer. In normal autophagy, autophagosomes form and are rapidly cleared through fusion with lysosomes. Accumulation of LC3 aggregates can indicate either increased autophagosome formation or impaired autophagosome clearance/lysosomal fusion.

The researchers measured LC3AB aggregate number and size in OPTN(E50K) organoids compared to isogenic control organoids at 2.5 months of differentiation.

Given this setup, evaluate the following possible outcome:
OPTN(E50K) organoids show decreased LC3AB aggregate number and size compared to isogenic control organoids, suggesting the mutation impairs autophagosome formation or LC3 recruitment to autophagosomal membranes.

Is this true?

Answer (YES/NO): NO